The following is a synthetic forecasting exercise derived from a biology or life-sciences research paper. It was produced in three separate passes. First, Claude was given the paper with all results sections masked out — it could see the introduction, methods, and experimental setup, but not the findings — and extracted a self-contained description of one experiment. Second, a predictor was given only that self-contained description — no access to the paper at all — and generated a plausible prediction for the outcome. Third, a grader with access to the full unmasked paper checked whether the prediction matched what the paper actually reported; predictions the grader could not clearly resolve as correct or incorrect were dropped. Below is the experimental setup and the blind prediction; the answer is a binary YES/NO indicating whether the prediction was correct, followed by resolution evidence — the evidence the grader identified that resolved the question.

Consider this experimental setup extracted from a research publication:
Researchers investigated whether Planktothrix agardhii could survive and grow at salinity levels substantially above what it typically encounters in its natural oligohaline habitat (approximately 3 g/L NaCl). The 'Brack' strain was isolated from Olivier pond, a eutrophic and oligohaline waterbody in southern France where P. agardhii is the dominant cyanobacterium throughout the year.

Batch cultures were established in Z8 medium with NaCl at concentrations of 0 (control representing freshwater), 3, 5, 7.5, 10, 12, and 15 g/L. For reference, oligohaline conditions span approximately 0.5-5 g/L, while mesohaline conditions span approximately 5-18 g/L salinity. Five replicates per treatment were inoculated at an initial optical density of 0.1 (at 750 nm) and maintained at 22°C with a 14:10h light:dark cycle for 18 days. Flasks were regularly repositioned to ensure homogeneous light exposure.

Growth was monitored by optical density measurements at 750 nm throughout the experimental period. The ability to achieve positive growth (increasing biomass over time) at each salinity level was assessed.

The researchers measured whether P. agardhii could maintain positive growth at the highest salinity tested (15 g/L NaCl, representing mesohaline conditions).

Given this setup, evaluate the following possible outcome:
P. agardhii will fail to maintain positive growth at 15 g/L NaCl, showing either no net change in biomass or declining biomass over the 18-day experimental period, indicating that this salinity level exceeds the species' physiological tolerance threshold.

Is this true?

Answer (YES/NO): YES